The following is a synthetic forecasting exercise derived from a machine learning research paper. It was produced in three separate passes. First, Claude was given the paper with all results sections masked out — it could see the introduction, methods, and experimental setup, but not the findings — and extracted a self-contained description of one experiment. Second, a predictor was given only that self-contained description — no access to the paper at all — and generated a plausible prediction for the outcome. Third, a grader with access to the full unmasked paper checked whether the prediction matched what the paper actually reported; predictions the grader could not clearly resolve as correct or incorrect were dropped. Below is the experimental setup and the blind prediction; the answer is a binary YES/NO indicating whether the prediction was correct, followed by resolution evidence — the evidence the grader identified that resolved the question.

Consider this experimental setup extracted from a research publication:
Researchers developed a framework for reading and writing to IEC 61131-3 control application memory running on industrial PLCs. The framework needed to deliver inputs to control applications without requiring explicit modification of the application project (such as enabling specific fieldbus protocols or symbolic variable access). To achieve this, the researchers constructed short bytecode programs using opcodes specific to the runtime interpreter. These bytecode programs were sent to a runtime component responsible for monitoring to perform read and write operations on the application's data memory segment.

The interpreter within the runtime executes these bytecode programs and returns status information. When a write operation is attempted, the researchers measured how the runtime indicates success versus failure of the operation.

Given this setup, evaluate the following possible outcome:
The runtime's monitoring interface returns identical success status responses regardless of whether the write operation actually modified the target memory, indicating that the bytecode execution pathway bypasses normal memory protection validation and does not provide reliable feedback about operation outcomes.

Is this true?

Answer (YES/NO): NO